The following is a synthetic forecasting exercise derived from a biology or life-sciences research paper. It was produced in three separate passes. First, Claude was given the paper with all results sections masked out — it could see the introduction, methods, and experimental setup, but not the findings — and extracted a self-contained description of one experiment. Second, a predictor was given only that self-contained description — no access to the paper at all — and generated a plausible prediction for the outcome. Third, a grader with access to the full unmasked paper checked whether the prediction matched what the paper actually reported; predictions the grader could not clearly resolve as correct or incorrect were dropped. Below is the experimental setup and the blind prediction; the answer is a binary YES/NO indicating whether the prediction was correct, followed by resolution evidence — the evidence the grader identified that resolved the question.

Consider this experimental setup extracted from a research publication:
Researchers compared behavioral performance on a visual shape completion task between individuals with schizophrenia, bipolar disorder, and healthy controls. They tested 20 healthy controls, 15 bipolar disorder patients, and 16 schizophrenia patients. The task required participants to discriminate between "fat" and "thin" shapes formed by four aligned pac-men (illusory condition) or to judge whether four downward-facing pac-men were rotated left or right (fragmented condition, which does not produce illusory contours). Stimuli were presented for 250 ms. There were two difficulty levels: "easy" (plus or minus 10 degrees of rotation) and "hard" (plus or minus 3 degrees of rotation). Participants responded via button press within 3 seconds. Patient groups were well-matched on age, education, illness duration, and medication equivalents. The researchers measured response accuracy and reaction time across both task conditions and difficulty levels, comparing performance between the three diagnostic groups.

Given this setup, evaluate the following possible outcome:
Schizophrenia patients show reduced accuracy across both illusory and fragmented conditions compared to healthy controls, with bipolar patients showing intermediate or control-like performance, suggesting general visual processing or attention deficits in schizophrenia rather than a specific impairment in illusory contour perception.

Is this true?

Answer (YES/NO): NO